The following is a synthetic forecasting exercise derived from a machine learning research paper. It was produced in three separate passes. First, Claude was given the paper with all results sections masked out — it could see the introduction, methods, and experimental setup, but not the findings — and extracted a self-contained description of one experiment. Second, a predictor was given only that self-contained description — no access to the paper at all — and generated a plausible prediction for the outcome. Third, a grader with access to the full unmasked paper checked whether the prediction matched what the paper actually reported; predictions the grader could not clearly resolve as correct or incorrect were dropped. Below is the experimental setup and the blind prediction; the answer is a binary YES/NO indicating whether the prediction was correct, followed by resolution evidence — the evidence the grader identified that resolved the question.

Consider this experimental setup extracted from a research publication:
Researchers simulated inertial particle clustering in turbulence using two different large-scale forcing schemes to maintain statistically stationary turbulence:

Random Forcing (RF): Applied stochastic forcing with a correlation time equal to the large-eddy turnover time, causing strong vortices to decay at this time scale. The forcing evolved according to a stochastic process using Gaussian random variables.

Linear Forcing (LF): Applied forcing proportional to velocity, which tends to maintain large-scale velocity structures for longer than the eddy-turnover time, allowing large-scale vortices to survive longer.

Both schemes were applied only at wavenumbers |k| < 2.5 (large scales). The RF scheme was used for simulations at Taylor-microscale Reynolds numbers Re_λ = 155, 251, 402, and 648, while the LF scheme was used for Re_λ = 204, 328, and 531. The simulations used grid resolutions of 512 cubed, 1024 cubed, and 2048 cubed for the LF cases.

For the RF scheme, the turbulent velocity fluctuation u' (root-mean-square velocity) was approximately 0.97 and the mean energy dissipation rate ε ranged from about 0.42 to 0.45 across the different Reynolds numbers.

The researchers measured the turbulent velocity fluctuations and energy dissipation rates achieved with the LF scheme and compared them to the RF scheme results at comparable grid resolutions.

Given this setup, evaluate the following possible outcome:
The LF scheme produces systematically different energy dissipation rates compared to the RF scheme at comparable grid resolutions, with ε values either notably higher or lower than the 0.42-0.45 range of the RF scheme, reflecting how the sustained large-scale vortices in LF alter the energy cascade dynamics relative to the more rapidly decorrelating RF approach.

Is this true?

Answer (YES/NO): YES